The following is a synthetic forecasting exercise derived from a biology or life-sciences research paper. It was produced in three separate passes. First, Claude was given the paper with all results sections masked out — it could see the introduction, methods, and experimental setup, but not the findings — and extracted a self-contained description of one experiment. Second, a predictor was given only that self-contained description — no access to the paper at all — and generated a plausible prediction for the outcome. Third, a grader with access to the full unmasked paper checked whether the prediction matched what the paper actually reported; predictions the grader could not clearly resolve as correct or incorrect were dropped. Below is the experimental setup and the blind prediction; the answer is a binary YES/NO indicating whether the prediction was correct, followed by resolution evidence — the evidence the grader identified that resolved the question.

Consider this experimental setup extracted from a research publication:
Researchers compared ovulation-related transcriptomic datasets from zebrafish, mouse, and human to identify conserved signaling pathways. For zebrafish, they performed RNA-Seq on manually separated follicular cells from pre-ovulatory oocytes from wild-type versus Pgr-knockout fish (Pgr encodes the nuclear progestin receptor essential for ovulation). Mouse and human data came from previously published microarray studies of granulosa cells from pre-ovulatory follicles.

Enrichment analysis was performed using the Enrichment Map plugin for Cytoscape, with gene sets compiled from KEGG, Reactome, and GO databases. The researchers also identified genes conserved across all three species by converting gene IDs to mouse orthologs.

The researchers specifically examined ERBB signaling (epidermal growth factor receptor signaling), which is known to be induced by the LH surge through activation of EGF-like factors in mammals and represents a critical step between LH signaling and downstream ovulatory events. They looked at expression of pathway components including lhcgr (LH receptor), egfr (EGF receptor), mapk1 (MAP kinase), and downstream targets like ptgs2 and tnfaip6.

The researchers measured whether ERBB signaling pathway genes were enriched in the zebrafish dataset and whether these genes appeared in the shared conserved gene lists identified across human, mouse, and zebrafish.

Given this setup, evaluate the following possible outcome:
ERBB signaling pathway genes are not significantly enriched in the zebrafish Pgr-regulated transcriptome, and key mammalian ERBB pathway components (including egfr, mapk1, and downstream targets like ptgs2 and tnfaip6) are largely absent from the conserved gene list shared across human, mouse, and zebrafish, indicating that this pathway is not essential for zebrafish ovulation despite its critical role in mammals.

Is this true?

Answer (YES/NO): NO